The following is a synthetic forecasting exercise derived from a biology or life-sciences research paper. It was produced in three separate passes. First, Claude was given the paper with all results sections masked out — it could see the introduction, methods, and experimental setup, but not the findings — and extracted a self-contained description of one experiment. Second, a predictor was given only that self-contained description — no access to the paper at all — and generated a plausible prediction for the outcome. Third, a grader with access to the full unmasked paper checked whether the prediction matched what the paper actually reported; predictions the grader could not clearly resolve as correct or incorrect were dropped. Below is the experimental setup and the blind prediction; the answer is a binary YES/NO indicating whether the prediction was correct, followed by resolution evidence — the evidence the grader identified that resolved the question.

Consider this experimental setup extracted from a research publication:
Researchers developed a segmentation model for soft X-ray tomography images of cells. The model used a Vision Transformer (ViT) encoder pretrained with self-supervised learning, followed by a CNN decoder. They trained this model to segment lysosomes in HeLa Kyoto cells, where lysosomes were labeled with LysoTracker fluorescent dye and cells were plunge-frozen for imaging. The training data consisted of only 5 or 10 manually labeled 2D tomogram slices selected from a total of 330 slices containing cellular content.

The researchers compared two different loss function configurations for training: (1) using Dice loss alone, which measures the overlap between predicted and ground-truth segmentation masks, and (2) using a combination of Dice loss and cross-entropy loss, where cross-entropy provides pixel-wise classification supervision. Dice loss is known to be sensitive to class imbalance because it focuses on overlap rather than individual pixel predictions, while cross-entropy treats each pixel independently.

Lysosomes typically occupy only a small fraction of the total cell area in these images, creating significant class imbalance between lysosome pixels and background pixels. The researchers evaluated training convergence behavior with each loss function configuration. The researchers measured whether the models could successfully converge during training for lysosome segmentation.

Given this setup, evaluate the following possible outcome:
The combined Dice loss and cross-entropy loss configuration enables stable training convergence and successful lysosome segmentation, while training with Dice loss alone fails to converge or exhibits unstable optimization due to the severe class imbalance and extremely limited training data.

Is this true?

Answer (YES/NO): YES